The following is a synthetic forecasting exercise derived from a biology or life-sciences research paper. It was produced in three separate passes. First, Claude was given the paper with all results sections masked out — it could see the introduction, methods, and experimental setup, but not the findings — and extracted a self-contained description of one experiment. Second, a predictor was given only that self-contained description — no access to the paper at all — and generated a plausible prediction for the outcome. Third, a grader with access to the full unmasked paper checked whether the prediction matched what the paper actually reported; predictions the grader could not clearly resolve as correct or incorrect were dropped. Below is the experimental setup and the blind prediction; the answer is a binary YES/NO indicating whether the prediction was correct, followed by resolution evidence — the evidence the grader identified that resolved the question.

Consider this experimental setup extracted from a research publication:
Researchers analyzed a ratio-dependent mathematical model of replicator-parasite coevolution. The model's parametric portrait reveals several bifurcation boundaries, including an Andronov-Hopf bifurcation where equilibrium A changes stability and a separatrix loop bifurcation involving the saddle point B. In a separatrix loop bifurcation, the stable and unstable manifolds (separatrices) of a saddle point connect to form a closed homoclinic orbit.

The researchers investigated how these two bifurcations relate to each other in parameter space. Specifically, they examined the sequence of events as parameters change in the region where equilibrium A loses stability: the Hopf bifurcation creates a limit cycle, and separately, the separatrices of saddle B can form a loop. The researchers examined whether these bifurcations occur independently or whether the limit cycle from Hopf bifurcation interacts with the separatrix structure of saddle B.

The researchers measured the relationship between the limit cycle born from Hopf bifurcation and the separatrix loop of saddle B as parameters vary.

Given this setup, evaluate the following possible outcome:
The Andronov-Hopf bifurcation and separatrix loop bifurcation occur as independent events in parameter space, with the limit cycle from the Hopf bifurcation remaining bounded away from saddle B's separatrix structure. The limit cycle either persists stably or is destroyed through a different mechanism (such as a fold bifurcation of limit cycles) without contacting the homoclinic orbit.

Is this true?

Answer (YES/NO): NO